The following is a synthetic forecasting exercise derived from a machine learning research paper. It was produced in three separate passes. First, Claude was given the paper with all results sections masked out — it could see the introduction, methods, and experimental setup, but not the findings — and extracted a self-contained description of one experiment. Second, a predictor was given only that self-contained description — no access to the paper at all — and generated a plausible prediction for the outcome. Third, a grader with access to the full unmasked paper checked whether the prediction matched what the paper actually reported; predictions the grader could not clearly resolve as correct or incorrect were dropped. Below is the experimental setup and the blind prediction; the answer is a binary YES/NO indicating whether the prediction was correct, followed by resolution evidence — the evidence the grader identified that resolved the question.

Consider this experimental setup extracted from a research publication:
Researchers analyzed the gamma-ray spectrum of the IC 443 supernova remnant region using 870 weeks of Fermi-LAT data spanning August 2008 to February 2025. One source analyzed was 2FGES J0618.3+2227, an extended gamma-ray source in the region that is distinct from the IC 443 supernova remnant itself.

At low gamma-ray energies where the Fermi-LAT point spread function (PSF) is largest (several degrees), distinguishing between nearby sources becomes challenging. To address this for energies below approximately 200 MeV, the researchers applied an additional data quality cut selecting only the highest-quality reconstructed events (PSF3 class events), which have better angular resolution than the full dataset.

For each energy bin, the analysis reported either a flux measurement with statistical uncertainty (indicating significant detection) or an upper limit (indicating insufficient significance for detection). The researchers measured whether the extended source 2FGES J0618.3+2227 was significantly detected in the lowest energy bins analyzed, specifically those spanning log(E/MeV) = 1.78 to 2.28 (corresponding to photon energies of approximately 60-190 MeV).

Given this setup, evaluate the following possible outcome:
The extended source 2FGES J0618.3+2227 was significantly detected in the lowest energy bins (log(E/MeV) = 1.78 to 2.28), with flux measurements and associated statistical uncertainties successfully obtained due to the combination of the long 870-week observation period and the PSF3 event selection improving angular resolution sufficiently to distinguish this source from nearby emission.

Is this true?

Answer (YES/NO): NO